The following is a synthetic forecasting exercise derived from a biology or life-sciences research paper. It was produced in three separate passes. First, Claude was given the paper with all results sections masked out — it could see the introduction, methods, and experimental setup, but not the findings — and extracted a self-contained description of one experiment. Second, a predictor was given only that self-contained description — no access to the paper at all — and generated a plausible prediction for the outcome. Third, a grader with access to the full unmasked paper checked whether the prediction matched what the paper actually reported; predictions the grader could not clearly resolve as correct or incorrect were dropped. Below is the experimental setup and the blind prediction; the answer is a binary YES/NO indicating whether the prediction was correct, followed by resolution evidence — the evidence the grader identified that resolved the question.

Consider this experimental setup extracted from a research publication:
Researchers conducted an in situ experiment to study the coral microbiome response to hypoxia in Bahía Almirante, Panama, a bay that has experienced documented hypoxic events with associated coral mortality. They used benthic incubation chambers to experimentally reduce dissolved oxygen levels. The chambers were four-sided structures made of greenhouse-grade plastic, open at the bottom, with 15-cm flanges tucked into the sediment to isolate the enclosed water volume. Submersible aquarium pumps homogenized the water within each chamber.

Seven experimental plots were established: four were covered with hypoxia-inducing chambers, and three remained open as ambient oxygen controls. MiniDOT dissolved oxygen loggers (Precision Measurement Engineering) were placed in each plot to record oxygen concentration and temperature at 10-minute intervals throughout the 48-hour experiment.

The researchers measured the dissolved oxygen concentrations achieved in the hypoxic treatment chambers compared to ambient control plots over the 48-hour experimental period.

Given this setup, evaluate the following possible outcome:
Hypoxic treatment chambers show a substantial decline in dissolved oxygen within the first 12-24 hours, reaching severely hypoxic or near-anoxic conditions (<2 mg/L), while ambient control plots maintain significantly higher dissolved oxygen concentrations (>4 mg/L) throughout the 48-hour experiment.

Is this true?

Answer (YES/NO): YES